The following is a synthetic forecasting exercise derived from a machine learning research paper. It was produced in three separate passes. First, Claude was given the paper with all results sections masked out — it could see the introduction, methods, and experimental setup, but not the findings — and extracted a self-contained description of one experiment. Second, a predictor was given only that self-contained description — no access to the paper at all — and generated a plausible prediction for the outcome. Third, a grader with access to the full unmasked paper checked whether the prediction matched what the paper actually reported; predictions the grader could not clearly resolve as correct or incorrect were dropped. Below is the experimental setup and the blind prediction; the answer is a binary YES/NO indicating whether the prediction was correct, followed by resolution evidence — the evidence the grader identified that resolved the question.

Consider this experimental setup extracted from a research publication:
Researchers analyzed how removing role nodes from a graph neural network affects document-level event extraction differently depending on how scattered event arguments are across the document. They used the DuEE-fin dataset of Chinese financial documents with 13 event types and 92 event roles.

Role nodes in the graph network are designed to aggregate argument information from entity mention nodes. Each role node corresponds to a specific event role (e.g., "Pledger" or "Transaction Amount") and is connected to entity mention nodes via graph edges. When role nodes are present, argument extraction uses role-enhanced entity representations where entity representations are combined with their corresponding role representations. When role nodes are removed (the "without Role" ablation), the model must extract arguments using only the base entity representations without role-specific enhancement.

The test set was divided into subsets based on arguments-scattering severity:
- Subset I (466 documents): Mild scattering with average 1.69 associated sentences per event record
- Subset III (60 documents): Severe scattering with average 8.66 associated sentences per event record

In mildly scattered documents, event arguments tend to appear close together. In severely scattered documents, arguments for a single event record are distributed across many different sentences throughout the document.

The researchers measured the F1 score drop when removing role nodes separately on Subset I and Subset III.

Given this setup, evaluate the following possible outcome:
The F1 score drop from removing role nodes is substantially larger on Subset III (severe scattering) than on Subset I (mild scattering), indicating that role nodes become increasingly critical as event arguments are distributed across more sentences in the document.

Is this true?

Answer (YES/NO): YES